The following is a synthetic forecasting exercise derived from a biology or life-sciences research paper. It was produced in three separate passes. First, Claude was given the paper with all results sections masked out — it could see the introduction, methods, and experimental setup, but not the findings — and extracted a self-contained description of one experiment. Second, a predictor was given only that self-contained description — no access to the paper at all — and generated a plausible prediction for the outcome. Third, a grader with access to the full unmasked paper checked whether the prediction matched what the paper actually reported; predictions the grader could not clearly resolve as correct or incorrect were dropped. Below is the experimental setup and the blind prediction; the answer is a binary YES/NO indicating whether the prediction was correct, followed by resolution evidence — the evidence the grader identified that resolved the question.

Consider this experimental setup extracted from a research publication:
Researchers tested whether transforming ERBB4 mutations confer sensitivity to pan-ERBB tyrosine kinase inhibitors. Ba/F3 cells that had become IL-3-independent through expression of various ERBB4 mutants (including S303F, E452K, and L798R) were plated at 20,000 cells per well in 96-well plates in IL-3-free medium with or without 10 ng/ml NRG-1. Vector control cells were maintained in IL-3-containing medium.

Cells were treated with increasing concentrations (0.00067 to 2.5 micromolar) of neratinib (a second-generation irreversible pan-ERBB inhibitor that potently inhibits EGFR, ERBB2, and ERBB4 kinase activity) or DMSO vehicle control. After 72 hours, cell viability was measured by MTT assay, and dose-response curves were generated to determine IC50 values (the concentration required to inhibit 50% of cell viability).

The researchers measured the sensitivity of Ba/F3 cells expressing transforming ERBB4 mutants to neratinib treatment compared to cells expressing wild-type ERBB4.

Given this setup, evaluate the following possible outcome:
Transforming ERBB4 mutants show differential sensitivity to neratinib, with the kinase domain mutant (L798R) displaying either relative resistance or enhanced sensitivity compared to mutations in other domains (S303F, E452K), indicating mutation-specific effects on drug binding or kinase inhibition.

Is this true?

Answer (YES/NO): NO